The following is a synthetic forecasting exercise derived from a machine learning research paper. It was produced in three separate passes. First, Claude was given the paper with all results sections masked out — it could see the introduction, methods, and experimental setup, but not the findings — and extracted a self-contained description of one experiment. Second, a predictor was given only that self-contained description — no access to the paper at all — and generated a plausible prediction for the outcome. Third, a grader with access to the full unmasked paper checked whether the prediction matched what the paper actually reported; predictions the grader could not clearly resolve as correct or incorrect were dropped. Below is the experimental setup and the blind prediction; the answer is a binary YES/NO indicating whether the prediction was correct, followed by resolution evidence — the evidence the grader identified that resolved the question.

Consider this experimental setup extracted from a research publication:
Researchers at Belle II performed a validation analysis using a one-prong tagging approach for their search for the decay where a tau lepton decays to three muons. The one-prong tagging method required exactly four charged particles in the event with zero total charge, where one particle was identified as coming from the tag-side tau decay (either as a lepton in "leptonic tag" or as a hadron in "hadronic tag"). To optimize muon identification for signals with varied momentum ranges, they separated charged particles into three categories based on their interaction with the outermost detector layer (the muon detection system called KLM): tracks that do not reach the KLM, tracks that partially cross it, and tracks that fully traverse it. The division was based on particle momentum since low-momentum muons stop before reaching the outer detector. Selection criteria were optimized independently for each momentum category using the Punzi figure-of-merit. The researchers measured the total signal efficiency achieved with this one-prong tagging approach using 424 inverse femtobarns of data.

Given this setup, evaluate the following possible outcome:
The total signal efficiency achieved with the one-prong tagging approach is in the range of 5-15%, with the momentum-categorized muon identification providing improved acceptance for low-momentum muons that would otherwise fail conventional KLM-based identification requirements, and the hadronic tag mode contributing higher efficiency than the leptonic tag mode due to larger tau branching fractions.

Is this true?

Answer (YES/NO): NO